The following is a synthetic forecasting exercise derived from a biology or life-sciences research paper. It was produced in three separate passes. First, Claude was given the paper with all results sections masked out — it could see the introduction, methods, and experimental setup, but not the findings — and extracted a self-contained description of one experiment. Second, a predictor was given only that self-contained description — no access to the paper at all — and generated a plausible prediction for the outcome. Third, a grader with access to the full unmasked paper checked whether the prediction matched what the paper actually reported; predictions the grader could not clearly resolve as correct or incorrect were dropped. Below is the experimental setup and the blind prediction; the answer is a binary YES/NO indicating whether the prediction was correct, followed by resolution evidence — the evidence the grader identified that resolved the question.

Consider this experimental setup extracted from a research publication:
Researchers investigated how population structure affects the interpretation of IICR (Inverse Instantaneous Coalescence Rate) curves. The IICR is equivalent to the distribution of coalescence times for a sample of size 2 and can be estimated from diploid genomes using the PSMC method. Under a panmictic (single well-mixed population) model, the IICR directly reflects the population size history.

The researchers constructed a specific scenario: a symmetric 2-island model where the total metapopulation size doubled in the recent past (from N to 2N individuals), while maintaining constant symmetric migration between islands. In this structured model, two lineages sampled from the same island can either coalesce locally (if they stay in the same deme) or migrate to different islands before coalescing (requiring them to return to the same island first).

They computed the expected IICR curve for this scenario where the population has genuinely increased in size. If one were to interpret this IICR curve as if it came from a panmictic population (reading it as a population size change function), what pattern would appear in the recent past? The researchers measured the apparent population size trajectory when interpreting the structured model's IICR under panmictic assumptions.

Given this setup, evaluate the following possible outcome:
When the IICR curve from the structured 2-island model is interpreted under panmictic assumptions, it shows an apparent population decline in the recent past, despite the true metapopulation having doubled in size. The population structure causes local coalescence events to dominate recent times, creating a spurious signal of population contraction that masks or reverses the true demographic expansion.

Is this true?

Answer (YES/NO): YES